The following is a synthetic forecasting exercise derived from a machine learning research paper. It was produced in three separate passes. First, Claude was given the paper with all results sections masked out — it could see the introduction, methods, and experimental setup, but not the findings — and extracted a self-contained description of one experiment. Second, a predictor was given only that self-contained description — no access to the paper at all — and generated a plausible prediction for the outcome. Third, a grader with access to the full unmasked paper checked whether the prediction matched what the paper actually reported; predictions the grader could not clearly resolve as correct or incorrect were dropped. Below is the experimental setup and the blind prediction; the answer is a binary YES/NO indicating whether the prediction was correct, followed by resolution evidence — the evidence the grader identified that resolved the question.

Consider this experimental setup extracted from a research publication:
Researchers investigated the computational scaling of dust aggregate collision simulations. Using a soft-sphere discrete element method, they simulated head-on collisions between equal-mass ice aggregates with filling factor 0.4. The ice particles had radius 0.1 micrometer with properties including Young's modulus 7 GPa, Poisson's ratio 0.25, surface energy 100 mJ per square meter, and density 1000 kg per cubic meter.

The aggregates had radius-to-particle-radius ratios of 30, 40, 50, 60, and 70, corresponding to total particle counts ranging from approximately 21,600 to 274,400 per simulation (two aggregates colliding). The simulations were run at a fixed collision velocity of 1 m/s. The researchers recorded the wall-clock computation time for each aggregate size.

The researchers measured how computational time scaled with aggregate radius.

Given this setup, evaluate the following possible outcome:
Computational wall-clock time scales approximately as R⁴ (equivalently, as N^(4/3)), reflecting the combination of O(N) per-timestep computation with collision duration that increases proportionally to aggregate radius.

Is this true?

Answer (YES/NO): YES